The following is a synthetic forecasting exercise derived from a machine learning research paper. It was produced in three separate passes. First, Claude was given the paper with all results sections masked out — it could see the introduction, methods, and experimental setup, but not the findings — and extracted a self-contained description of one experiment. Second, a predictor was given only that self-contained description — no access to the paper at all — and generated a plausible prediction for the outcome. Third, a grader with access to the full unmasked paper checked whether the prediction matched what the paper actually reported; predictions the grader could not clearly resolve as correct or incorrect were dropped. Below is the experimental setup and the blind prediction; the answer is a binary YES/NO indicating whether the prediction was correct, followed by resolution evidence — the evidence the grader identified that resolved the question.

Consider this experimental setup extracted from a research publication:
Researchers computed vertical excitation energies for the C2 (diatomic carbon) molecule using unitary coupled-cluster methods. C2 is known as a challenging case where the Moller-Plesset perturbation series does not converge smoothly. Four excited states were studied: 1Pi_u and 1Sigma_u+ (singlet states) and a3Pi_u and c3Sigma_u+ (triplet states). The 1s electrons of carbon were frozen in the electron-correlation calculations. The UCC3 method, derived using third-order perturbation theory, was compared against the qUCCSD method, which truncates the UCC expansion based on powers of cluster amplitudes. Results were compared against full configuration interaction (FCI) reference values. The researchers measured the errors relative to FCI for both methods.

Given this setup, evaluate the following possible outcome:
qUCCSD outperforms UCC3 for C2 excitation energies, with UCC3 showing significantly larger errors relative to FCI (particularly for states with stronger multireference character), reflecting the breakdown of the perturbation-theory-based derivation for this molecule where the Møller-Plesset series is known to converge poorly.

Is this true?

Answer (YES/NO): YES